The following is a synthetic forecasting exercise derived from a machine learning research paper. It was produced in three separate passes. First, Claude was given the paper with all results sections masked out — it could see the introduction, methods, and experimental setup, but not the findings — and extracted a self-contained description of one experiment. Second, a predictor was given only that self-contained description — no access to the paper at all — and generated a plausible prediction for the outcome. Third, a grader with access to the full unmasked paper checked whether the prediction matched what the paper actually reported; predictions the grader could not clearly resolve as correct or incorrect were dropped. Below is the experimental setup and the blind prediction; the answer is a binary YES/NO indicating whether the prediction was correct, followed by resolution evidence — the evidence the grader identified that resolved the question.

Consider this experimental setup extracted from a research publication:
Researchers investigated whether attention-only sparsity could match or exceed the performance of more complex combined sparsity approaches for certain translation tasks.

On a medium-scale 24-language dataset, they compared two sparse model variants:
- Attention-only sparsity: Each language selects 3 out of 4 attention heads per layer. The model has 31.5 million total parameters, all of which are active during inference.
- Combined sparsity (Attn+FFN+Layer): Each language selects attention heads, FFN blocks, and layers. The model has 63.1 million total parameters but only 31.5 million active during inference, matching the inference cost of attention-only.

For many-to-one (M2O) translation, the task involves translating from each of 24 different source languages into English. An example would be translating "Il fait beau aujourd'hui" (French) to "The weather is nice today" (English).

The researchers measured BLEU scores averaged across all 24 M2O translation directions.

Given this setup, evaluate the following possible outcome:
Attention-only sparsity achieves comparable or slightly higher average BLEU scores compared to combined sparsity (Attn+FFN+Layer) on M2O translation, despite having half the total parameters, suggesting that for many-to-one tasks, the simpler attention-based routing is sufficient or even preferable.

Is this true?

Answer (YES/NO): YES